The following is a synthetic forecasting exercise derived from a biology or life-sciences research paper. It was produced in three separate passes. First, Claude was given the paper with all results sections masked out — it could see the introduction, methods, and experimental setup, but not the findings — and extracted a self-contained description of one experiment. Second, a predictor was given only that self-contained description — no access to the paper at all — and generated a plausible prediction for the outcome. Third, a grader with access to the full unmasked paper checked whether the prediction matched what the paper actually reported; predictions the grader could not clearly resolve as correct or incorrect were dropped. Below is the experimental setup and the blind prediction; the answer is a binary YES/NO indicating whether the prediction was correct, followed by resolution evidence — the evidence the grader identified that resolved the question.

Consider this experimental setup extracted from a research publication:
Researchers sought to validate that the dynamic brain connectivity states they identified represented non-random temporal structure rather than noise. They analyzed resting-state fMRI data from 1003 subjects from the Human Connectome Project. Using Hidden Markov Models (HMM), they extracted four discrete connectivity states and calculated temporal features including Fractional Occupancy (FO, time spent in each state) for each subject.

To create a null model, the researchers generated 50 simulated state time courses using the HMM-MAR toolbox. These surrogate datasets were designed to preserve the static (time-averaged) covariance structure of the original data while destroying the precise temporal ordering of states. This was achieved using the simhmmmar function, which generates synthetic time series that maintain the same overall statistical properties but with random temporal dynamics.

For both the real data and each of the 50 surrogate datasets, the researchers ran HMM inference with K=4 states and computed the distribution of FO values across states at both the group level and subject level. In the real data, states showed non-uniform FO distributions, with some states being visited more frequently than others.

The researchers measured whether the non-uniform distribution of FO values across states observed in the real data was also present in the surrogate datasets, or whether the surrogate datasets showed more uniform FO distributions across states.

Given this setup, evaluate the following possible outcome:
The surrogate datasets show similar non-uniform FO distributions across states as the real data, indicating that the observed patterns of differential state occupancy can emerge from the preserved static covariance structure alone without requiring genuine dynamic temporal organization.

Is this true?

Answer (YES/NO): NO